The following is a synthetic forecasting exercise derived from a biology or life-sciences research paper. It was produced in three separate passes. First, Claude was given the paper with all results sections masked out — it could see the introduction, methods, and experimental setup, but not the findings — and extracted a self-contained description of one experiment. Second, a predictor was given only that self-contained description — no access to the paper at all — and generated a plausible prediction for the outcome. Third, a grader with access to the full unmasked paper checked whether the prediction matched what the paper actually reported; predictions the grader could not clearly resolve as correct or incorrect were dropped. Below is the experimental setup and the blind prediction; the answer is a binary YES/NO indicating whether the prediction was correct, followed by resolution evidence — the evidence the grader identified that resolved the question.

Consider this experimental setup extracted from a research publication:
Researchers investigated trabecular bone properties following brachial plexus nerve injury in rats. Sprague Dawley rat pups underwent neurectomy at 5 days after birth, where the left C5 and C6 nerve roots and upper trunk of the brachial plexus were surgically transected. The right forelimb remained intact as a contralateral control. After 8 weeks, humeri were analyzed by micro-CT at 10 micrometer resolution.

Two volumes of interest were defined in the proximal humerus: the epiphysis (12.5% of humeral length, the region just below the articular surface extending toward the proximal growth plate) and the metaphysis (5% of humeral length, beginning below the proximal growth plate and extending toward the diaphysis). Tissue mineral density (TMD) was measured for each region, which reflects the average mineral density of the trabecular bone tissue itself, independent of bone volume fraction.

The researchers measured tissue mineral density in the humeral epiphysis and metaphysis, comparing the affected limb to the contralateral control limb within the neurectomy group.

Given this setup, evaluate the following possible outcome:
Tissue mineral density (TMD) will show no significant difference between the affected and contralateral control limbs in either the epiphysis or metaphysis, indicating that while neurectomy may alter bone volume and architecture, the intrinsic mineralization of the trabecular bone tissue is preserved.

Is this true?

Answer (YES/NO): NO